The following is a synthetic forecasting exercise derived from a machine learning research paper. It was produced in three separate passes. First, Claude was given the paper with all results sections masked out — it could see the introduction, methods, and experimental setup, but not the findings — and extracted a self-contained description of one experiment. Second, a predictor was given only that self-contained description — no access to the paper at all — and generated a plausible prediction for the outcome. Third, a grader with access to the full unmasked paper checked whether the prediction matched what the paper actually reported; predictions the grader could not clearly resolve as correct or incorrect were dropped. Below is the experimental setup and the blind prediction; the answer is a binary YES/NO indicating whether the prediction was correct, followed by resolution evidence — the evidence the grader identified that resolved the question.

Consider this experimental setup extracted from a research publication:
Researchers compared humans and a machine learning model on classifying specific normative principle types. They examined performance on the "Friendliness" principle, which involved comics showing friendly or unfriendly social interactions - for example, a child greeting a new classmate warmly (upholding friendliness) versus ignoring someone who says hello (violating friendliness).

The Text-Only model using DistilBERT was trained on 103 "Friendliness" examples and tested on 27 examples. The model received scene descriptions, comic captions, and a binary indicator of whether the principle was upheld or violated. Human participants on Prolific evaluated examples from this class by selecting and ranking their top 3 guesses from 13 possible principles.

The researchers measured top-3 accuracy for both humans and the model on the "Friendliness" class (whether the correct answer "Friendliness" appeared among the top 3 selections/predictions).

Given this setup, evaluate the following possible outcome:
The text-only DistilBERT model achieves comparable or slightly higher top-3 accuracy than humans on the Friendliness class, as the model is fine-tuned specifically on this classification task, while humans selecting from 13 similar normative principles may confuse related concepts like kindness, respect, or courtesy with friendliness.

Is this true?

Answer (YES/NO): NO